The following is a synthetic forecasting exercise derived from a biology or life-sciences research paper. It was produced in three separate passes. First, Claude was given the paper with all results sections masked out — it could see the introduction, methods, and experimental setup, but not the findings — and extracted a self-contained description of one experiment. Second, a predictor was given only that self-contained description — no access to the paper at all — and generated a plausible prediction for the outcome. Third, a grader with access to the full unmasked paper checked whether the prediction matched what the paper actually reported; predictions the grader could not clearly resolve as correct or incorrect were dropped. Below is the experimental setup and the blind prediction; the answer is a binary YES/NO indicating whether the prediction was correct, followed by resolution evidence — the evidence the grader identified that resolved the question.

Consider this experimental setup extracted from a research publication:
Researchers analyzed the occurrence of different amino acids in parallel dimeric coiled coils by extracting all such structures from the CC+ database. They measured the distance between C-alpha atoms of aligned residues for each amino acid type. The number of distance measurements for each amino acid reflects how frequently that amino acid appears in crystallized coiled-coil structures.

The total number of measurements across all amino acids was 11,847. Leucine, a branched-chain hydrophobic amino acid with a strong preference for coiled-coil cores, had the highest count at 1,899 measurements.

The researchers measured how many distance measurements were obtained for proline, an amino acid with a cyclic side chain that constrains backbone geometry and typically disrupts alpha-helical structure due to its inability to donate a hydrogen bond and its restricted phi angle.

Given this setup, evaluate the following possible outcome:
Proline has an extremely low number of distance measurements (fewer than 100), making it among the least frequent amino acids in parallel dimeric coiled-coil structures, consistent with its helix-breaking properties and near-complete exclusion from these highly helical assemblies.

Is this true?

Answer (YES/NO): YES